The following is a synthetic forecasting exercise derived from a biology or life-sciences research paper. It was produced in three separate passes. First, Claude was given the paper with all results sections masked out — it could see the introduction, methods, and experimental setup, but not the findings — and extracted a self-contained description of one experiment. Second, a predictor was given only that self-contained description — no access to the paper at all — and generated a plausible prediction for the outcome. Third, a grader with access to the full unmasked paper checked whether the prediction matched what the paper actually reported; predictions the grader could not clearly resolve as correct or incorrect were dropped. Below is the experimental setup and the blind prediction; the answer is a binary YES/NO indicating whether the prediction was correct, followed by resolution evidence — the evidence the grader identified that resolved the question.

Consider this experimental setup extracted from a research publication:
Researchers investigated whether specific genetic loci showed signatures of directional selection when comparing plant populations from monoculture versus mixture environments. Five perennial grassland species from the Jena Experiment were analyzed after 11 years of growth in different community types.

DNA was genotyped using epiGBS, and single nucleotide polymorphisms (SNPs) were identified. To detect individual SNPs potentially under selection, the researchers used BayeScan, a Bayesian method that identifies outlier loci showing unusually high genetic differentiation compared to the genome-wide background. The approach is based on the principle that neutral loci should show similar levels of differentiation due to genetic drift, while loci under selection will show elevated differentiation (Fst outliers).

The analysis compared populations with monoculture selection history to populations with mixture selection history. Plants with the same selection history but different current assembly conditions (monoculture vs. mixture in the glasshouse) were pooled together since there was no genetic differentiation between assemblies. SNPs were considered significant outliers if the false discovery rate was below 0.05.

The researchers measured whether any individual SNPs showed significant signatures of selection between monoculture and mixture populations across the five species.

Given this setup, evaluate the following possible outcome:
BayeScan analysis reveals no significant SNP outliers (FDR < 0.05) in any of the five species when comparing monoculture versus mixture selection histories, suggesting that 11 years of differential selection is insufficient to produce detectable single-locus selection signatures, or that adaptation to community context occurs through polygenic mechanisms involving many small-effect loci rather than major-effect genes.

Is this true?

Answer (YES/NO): NO